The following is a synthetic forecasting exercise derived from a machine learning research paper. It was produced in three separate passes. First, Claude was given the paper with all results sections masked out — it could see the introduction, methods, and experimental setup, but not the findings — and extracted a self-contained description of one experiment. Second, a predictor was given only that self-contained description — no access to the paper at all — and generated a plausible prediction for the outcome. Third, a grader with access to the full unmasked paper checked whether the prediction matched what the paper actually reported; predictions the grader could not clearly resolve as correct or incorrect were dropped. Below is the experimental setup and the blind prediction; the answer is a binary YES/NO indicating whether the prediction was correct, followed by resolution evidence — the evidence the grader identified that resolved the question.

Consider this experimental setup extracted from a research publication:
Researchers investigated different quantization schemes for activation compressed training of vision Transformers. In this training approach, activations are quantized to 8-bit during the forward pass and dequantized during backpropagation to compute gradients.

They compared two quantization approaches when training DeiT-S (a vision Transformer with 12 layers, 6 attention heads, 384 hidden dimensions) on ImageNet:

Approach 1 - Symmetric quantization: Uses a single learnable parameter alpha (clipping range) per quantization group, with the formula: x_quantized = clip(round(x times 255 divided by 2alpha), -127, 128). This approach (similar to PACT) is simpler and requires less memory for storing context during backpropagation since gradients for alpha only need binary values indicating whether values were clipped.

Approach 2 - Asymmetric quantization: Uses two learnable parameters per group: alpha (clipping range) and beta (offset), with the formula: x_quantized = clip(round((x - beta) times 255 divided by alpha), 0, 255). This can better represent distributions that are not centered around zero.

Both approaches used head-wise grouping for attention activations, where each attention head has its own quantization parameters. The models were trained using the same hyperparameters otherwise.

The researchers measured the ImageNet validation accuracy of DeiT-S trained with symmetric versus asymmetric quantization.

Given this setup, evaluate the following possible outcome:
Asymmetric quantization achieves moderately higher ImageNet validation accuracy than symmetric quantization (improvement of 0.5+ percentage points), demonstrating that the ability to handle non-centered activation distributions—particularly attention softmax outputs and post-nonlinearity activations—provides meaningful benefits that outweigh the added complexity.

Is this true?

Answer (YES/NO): YES